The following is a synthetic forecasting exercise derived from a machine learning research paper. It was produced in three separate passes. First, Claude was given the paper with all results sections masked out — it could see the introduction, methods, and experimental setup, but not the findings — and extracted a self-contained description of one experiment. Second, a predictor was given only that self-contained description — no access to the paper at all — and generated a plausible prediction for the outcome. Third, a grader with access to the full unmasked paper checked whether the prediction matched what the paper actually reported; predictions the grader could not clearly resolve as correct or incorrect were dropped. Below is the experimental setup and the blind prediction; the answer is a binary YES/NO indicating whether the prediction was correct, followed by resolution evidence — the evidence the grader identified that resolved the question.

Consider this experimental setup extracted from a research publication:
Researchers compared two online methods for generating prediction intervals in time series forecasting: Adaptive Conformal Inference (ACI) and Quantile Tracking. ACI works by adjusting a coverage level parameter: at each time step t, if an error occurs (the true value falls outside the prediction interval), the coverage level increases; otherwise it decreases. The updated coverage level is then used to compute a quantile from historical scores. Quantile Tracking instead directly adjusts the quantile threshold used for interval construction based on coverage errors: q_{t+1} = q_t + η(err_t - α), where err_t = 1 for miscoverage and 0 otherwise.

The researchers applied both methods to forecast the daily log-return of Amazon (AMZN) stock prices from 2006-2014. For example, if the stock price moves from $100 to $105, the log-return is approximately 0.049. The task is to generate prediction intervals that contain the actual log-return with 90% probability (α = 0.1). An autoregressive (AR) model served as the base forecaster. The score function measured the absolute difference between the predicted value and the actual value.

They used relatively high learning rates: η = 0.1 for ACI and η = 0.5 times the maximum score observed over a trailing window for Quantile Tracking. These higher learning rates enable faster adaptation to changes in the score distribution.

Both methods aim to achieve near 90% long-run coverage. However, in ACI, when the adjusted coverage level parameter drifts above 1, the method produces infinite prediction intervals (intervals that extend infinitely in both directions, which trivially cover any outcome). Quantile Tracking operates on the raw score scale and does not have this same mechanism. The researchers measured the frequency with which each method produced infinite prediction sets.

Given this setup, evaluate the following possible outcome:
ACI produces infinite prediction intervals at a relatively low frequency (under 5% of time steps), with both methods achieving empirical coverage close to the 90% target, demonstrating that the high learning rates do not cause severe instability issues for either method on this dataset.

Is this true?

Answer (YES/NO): NO